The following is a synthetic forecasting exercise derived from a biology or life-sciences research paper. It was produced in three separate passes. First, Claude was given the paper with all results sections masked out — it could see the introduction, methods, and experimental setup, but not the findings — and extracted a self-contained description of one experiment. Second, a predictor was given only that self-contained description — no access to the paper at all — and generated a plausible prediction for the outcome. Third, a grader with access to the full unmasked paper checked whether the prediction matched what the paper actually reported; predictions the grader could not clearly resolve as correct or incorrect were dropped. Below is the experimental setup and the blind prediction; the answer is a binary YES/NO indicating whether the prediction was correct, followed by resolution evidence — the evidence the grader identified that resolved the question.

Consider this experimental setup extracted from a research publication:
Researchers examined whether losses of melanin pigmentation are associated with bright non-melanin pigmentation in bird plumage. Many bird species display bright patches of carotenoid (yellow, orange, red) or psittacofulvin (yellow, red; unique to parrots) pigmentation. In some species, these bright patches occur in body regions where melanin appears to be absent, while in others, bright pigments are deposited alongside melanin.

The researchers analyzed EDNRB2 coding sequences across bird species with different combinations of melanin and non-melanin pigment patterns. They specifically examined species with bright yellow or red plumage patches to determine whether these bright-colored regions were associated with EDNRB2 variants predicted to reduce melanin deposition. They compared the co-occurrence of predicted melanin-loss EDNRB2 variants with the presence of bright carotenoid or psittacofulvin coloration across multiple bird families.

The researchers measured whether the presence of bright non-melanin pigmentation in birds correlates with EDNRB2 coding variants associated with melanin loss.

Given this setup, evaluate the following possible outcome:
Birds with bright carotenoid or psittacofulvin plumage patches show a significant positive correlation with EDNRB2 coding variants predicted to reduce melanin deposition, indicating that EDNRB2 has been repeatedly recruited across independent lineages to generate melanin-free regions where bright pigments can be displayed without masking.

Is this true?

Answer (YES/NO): NO